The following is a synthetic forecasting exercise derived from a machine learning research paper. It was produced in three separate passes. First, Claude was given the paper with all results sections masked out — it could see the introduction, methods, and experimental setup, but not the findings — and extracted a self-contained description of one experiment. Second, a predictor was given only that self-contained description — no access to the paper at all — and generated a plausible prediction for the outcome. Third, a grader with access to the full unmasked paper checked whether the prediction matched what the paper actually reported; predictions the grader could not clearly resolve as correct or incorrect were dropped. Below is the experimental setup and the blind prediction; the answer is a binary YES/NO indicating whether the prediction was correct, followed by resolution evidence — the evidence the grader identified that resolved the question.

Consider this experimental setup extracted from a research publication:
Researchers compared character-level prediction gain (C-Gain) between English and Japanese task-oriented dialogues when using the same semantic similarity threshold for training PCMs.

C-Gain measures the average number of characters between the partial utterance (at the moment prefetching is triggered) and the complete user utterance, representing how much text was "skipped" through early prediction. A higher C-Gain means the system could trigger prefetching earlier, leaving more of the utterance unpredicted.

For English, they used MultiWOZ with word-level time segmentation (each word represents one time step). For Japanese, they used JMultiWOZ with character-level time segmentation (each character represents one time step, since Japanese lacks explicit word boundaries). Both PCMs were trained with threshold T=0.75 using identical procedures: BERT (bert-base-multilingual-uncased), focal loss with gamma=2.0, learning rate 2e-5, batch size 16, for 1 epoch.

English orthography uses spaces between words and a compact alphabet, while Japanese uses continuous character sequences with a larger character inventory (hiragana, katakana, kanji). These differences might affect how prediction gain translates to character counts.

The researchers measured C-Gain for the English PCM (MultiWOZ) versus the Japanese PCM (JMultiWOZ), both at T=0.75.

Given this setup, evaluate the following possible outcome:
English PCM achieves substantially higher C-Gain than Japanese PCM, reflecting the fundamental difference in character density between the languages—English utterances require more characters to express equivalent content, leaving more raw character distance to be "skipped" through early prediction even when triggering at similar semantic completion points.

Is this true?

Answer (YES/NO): YES